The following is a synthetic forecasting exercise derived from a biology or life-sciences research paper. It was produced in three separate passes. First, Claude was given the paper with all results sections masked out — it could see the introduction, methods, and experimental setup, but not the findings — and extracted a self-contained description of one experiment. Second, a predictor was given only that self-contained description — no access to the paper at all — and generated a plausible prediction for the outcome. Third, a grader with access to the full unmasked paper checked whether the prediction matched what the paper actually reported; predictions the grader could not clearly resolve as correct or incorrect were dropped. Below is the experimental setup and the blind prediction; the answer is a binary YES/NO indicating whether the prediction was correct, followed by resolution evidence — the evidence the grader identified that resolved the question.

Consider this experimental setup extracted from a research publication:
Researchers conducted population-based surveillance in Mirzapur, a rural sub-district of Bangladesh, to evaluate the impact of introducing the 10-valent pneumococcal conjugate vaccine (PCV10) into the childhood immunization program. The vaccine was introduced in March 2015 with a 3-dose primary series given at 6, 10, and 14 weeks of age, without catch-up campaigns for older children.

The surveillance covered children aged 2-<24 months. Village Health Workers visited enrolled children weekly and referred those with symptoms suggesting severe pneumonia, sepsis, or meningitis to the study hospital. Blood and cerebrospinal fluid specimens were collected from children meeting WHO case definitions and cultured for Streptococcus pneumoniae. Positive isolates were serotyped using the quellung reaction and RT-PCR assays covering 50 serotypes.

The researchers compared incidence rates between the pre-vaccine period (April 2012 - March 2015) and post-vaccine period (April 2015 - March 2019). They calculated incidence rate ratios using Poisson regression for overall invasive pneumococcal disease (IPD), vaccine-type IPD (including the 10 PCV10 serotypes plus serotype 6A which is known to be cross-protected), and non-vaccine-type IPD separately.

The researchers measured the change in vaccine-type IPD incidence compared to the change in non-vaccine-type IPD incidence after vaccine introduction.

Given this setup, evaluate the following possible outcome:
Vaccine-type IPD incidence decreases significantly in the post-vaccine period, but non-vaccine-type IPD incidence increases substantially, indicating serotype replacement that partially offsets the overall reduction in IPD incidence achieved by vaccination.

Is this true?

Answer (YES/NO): NO